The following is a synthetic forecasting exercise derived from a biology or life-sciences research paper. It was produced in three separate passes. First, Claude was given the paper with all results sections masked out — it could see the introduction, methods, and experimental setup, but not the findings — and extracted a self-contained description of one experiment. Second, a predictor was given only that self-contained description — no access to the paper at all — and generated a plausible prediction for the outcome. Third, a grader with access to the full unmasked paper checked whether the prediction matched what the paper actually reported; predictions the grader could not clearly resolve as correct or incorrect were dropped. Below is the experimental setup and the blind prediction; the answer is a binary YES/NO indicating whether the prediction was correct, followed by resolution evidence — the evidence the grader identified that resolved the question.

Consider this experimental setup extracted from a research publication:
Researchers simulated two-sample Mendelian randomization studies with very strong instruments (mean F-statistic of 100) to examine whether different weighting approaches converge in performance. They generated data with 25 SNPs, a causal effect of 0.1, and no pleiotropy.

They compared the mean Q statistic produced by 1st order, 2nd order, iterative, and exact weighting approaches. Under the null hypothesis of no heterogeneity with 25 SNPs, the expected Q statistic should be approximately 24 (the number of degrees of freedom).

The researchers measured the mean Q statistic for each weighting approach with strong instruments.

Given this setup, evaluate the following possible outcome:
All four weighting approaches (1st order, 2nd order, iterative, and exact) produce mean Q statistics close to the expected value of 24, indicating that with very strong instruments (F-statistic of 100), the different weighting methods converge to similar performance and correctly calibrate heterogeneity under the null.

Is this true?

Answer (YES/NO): YES